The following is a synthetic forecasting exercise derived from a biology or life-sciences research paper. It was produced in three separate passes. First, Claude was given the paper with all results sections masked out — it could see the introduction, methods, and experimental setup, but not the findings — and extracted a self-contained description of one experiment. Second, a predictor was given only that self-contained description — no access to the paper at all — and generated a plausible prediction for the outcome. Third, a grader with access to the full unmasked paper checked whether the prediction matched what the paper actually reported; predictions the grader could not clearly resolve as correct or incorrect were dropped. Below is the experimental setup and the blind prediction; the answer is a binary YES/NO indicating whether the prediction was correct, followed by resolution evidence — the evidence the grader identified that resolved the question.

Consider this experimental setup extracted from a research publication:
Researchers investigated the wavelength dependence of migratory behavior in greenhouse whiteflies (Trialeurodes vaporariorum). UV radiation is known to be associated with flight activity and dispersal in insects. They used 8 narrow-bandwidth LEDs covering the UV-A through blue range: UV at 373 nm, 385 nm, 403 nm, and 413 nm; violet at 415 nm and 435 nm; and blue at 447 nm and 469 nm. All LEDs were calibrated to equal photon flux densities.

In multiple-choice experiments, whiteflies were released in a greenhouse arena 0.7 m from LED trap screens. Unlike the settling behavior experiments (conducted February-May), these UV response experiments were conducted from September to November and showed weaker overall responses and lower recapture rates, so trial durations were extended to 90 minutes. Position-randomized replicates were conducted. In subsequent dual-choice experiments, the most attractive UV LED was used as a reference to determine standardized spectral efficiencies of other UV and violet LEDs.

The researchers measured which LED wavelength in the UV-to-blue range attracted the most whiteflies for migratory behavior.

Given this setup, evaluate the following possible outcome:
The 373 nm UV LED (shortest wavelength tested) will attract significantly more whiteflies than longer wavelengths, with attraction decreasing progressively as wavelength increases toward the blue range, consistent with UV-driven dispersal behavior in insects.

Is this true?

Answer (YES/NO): NO